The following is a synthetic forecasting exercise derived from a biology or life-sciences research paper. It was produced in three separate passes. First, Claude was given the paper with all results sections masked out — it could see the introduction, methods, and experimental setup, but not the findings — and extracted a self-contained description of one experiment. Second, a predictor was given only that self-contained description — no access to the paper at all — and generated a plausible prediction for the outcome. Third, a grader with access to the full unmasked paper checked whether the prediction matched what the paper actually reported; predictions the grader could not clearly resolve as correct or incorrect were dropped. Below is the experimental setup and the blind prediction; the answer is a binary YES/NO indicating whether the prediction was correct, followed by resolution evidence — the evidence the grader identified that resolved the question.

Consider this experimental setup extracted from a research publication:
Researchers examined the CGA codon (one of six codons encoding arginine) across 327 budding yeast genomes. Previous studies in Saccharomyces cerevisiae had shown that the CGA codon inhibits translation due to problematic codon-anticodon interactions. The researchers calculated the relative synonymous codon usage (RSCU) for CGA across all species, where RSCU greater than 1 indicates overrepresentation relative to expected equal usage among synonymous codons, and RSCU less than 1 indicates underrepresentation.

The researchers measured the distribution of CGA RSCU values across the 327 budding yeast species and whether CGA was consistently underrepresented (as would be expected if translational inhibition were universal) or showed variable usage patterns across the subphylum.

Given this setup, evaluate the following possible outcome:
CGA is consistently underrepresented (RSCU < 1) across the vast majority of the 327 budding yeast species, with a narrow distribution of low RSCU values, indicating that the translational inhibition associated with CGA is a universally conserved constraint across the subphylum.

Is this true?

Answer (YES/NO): NO